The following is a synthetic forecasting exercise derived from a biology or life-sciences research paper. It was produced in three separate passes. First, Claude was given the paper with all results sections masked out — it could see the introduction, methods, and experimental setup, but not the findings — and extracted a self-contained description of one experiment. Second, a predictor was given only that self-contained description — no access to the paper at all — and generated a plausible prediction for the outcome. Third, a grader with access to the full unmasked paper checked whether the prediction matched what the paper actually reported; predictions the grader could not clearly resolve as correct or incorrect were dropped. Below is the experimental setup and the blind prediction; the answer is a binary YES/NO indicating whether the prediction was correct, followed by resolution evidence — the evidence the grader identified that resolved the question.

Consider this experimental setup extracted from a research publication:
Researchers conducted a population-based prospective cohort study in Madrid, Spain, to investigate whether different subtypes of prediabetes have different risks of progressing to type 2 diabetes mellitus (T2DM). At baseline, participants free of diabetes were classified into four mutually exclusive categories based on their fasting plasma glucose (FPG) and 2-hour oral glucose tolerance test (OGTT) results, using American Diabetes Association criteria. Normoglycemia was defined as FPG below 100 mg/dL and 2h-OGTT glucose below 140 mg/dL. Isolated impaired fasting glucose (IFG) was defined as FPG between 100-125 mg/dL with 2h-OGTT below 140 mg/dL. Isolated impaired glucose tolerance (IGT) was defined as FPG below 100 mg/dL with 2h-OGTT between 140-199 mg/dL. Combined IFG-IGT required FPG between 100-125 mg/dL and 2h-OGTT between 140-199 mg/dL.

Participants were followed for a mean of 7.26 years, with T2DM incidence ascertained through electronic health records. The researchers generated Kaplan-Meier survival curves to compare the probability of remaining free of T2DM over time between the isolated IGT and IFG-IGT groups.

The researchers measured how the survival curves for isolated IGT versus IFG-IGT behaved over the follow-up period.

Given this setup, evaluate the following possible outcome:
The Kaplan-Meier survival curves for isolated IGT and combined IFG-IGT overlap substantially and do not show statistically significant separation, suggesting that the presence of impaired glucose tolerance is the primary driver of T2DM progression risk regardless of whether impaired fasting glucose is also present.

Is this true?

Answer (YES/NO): NO